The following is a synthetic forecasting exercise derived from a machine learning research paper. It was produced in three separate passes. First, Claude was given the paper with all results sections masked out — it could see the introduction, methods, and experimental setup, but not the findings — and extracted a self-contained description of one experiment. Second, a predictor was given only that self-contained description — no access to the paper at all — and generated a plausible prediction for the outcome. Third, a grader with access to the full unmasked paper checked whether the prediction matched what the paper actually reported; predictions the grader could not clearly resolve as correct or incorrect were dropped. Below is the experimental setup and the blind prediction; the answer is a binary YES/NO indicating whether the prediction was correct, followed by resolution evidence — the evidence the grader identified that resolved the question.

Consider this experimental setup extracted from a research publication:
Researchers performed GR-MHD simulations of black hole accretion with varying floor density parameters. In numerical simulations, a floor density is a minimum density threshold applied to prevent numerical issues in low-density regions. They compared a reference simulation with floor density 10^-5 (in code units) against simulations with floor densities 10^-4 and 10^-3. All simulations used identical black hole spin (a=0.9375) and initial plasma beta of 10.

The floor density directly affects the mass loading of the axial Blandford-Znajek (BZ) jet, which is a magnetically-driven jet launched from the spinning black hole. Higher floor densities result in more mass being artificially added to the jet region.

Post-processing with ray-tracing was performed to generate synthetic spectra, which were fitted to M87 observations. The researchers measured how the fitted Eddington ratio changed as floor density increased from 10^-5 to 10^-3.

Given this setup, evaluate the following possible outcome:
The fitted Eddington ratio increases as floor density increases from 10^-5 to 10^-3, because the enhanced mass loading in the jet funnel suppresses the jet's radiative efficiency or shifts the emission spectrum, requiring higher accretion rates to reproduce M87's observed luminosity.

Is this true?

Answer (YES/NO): NO